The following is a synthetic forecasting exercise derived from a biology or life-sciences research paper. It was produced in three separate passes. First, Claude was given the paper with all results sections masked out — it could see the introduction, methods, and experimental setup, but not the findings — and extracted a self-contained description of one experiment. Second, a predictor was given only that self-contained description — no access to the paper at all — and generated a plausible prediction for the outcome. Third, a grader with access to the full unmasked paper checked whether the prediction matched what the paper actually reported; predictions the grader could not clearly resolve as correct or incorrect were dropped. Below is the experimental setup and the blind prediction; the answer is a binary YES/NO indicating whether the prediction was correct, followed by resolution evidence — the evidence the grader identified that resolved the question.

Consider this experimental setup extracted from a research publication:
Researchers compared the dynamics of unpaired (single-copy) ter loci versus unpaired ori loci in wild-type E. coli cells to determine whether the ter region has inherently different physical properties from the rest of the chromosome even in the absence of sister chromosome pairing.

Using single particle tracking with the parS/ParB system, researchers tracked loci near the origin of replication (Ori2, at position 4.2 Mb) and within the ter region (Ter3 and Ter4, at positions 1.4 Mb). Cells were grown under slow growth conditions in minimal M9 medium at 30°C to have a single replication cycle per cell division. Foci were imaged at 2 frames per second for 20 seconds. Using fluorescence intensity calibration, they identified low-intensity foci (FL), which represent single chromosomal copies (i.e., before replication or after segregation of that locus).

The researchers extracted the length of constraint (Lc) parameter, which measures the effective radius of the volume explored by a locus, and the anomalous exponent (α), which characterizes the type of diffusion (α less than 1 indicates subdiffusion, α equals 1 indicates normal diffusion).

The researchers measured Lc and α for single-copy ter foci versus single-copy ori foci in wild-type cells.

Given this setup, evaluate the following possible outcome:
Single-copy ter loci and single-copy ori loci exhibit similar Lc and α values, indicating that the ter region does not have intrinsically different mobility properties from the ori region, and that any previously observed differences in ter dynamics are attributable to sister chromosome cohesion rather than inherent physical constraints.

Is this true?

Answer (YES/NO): YES